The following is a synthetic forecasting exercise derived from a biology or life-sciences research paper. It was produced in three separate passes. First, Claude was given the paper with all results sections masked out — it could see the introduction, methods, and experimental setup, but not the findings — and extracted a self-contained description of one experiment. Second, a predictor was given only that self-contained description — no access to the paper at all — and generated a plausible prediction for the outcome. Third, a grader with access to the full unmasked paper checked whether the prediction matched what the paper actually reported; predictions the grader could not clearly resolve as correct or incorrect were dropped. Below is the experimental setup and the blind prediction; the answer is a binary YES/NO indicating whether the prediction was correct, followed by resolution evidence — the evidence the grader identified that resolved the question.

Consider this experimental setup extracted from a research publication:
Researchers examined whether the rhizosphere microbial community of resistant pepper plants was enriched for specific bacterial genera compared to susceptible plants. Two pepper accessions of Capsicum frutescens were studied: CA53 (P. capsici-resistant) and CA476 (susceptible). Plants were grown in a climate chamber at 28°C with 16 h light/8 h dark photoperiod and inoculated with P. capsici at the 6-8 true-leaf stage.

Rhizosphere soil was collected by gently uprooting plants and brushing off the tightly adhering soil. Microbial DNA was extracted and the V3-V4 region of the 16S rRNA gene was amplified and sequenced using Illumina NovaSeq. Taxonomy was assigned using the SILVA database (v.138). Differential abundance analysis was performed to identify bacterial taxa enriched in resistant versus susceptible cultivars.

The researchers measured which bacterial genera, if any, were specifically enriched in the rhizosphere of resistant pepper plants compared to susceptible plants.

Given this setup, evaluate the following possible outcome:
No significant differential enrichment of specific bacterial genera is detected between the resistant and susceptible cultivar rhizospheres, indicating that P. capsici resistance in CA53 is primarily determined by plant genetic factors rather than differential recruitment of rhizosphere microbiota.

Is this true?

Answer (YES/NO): NO